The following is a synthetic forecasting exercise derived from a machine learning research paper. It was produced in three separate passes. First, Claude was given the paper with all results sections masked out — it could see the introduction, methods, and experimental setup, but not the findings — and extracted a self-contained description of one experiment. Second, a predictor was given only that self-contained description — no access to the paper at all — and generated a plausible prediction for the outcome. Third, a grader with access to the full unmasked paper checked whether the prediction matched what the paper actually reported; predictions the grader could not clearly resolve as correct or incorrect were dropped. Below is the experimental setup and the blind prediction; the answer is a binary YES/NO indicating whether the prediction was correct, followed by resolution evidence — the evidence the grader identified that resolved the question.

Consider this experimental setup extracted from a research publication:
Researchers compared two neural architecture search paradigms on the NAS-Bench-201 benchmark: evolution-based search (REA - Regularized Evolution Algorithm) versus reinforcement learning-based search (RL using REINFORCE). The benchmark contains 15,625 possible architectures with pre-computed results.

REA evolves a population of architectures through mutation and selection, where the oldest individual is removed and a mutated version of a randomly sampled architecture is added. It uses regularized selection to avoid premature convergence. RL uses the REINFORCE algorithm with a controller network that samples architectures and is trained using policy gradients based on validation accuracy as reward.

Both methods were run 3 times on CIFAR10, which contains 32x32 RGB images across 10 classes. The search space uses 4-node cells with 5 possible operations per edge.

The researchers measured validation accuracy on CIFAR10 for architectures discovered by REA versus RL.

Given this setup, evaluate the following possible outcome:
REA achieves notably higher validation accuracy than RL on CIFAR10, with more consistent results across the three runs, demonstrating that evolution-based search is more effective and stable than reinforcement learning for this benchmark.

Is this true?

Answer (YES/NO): NO